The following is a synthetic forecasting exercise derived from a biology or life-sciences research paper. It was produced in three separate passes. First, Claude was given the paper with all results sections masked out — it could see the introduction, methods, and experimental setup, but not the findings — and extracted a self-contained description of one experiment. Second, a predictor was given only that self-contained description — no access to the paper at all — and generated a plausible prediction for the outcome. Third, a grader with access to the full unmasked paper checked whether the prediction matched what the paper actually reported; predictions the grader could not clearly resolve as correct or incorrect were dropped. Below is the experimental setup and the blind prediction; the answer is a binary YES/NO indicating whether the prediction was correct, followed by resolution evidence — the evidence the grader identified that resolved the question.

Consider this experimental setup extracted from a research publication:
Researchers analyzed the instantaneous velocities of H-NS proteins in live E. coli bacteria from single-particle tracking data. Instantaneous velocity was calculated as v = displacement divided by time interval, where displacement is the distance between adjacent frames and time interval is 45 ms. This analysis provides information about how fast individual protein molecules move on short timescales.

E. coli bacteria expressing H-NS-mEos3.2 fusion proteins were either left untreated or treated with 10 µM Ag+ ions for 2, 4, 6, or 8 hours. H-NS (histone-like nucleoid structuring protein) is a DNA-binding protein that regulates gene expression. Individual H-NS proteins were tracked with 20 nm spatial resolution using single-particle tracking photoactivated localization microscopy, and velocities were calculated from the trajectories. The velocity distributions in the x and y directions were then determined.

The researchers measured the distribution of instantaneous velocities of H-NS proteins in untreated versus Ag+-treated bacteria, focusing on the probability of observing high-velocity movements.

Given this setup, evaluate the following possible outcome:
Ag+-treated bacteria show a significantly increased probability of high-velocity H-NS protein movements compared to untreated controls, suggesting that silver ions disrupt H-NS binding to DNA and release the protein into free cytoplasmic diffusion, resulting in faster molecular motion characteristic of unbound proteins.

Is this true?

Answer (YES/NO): YES